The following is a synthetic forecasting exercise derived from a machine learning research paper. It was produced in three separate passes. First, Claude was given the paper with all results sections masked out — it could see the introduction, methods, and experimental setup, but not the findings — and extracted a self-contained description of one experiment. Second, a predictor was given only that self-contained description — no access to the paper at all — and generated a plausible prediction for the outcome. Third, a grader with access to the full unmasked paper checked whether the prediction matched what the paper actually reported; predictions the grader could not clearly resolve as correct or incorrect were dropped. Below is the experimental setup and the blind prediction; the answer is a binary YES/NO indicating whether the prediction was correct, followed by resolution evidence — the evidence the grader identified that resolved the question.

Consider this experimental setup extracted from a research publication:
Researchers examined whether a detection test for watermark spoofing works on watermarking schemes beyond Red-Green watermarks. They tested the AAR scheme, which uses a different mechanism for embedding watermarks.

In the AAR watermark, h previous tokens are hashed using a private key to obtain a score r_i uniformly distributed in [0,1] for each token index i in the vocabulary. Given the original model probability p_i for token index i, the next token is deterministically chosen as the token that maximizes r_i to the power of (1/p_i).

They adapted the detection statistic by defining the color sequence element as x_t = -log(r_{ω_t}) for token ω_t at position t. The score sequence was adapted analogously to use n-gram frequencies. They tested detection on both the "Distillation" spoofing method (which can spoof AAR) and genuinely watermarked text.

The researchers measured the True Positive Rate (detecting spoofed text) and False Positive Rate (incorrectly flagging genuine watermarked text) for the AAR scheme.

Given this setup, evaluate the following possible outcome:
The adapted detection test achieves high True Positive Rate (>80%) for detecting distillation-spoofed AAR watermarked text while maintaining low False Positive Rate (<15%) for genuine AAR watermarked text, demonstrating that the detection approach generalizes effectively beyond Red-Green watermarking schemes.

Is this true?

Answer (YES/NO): YES